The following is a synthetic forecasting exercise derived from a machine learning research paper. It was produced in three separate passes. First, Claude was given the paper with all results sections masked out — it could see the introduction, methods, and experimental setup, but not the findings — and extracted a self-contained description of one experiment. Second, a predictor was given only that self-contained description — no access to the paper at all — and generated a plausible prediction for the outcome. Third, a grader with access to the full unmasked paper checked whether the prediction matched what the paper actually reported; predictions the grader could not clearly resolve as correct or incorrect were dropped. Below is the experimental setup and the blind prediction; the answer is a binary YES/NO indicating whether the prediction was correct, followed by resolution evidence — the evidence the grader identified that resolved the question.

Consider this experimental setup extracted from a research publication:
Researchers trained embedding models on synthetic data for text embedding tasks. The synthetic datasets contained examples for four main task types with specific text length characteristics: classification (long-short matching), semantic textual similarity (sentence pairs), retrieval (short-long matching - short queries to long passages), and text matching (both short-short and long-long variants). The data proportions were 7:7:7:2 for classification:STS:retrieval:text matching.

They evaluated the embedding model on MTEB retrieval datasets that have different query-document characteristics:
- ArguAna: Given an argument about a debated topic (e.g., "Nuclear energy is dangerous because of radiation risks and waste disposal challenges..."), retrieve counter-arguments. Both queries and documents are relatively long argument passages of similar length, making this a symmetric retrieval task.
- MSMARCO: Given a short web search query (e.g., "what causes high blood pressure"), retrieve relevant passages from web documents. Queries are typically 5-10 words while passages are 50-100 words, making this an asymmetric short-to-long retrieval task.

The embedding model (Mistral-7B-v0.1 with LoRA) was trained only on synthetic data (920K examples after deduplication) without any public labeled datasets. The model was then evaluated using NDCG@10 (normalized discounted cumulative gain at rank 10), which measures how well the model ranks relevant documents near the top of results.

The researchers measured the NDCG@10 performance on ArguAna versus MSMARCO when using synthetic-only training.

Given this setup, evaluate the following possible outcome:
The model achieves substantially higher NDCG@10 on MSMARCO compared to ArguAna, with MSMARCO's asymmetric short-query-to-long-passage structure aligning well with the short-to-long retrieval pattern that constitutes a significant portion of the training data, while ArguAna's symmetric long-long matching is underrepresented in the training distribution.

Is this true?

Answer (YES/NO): NO